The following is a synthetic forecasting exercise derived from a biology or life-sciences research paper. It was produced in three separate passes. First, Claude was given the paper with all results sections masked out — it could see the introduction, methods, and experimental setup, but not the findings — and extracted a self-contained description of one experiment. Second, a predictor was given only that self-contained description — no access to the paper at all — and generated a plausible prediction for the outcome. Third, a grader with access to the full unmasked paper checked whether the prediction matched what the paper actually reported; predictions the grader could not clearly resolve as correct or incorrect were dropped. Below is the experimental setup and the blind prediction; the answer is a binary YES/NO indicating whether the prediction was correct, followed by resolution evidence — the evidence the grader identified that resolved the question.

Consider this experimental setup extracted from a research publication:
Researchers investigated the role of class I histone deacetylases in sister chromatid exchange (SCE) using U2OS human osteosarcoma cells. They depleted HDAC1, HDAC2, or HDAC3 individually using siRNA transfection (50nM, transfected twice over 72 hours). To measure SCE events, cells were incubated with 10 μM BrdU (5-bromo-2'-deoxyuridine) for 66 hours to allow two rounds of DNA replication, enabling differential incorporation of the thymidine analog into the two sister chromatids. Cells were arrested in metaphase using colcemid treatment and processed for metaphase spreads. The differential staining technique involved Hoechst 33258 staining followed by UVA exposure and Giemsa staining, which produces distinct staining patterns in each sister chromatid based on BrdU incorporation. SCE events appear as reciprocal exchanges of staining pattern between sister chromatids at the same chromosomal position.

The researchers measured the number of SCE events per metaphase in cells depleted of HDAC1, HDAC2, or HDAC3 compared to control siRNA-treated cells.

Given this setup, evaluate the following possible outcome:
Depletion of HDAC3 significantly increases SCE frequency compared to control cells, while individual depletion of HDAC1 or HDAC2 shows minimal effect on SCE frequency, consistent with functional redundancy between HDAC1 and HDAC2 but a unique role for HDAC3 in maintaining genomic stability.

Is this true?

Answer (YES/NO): NO